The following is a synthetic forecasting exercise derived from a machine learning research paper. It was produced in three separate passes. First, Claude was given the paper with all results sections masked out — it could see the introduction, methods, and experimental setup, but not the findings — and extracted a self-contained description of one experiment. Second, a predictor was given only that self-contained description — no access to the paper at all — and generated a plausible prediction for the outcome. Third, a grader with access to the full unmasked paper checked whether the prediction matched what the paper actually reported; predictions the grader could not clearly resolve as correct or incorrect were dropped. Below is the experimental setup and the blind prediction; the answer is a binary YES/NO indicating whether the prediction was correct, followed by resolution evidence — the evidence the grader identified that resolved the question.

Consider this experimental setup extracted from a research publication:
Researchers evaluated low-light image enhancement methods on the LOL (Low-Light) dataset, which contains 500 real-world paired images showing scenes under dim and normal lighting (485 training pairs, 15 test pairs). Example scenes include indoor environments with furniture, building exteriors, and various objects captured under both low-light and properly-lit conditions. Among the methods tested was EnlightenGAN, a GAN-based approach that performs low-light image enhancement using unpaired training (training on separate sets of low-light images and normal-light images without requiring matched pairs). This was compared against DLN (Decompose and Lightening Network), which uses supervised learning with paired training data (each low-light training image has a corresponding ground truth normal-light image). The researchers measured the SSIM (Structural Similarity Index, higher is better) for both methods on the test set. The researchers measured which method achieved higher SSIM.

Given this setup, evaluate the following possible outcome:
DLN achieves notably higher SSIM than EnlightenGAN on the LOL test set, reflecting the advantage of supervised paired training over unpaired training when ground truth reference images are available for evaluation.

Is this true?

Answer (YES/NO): YES